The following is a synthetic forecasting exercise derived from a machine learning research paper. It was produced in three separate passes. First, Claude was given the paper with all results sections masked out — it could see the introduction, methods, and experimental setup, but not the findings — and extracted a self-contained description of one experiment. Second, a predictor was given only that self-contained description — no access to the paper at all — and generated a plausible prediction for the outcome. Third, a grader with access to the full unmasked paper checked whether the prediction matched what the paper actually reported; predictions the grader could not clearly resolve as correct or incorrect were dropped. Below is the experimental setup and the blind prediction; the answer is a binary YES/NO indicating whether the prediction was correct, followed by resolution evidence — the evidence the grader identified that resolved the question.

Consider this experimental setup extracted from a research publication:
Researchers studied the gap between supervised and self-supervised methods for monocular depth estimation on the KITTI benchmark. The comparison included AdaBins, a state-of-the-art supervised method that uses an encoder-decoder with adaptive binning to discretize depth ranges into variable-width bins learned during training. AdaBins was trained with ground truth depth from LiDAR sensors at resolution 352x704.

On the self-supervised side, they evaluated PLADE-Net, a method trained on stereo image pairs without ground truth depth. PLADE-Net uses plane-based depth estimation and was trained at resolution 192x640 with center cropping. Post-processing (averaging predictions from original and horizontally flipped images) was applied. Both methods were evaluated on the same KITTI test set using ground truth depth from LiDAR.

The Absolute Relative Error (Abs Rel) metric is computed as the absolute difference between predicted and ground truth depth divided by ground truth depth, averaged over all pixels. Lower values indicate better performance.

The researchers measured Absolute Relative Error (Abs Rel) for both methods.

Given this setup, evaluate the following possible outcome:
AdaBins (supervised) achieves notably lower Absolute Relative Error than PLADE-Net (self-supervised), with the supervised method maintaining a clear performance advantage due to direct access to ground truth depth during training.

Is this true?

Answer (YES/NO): YES